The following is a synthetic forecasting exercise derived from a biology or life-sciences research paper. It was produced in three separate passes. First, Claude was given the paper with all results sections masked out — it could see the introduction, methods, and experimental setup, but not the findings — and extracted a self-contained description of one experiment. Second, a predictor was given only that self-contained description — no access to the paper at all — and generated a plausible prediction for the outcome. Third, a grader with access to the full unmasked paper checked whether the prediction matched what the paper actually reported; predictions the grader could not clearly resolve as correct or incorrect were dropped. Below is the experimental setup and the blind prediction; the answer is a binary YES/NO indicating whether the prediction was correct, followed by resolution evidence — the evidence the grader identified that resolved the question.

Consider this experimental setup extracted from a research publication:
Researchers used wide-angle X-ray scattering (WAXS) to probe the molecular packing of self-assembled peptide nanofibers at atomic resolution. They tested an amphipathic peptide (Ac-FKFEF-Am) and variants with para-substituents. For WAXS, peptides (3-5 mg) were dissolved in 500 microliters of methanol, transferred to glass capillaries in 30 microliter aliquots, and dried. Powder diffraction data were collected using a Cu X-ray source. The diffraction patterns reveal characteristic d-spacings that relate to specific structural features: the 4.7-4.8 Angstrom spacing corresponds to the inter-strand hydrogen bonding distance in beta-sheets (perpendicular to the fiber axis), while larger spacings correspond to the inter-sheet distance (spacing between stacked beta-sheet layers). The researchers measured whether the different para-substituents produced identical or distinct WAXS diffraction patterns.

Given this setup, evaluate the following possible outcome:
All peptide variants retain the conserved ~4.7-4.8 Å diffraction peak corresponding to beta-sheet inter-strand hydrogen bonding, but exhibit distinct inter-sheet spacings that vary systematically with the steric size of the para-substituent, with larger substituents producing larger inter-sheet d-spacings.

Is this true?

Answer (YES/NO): NO